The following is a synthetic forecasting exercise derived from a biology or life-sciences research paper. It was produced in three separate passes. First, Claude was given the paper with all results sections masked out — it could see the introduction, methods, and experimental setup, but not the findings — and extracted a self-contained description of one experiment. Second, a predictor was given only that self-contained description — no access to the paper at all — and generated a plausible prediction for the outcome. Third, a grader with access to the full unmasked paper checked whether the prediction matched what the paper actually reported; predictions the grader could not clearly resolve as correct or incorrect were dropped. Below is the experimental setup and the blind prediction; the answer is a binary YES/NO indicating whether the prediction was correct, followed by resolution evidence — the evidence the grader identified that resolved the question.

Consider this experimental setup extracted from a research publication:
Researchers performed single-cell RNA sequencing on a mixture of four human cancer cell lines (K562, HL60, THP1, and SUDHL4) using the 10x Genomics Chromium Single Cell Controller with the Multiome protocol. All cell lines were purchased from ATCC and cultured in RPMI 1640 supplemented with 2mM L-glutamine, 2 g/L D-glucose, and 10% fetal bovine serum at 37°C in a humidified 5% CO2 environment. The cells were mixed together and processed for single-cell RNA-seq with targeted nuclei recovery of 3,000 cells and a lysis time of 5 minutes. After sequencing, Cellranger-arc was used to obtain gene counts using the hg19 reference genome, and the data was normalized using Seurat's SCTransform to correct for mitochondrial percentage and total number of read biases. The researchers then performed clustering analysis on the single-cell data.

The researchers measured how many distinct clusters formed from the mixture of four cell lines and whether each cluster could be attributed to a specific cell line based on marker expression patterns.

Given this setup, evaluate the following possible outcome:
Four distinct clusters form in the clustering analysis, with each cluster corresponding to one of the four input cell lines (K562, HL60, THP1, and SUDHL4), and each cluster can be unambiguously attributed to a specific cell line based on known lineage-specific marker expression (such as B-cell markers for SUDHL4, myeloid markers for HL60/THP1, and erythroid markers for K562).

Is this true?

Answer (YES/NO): NO